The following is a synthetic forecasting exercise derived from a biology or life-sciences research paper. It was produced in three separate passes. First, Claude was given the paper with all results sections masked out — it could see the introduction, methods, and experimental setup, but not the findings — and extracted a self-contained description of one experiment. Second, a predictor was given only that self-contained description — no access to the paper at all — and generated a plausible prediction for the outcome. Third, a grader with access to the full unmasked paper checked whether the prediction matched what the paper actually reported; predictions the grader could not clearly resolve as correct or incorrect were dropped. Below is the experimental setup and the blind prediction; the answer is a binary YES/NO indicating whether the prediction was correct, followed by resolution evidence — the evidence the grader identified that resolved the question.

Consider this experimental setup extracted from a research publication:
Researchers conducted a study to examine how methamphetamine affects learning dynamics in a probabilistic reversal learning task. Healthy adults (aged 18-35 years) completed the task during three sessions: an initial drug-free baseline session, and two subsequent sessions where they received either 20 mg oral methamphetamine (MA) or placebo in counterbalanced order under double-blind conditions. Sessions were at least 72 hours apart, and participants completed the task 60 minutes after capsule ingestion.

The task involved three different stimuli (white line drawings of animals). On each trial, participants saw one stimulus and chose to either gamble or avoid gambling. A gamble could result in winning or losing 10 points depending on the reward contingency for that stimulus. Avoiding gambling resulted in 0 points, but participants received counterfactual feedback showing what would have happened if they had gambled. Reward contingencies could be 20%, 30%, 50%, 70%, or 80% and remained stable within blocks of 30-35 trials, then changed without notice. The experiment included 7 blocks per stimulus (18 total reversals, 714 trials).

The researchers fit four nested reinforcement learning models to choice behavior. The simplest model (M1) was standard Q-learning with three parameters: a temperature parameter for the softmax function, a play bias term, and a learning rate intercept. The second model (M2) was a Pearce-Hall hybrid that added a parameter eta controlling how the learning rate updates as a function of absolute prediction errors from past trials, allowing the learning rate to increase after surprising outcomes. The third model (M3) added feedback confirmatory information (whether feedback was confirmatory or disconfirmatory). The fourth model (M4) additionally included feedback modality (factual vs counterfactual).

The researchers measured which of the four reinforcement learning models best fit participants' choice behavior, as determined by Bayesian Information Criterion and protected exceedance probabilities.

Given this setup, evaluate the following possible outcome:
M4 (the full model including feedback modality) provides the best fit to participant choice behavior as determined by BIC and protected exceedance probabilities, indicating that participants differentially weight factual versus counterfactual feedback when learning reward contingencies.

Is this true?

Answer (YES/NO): NO